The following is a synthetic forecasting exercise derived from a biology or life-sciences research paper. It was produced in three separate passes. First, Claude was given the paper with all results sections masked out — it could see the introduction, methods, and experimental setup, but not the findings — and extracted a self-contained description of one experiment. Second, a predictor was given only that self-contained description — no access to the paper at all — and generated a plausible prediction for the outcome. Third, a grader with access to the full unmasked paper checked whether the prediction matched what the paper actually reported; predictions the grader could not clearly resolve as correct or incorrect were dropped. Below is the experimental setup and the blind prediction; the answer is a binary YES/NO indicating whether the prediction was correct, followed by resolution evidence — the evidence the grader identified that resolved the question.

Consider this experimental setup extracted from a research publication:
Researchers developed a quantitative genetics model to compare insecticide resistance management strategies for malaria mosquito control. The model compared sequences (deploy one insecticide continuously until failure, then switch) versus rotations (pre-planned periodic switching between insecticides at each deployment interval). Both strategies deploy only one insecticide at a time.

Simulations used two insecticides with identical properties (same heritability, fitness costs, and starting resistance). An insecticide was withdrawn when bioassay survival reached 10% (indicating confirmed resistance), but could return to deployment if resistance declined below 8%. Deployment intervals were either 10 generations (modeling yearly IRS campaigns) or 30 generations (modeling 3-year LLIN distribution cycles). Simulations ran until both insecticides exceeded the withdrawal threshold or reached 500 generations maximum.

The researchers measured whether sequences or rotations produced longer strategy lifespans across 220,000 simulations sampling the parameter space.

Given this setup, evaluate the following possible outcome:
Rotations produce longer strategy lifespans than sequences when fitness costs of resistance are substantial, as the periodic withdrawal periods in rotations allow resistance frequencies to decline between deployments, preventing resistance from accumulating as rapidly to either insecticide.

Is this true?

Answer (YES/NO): NO